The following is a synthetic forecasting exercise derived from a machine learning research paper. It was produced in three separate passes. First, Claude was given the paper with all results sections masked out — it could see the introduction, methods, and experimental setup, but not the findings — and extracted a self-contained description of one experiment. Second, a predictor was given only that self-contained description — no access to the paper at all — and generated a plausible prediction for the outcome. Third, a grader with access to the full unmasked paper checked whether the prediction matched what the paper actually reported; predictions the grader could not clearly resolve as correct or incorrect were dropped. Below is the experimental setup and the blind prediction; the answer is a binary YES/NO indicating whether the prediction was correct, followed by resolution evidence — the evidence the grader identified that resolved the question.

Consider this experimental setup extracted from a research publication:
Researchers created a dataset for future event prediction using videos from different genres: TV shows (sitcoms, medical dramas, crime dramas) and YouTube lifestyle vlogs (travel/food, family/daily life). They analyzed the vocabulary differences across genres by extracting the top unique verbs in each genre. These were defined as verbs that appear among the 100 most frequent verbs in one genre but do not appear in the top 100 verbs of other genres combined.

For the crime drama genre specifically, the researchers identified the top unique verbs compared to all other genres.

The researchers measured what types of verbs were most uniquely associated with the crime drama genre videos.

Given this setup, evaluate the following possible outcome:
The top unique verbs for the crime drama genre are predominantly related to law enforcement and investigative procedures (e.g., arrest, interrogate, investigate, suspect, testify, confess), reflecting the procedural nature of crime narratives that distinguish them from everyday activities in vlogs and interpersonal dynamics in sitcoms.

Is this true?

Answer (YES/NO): NO